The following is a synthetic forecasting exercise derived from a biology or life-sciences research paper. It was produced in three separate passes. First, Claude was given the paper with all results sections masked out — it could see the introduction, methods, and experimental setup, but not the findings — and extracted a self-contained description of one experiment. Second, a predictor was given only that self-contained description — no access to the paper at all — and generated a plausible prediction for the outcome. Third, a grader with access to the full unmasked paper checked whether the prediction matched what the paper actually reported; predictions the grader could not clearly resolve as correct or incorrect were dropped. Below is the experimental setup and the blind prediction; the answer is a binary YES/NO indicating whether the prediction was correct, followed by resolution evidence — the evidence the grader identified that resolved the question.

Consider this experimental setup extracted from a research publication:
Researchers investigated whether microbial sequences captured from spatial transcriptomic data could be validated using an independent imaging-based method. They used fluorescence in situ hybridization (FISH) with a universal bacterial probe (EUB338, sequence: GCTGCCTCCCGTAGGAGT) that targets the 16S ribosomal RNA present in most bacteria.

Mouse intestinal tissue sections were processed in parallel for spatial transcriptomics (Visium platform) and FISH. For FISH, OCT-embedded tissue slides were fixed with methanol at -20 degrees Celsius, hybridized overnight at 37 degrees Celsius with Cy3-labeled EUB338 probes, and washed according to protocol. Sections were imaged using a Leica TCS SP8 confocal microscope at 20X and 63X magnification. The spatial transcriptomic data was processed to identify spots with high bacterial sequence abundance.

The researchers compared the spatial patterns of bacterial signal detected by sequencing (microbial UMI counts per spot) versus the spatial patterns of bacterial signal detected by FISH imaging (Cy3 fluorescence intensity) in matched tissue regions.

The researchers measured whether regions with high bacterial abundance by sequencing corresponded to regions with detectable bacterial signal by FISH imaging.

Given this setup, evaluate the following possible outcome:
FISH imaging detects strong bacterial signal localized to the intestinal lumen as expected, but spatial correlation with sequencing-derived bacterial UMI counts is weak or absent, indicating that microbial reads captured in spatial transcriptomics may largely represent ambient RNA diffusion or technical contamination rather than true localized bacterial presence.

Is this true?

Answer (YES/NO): NO